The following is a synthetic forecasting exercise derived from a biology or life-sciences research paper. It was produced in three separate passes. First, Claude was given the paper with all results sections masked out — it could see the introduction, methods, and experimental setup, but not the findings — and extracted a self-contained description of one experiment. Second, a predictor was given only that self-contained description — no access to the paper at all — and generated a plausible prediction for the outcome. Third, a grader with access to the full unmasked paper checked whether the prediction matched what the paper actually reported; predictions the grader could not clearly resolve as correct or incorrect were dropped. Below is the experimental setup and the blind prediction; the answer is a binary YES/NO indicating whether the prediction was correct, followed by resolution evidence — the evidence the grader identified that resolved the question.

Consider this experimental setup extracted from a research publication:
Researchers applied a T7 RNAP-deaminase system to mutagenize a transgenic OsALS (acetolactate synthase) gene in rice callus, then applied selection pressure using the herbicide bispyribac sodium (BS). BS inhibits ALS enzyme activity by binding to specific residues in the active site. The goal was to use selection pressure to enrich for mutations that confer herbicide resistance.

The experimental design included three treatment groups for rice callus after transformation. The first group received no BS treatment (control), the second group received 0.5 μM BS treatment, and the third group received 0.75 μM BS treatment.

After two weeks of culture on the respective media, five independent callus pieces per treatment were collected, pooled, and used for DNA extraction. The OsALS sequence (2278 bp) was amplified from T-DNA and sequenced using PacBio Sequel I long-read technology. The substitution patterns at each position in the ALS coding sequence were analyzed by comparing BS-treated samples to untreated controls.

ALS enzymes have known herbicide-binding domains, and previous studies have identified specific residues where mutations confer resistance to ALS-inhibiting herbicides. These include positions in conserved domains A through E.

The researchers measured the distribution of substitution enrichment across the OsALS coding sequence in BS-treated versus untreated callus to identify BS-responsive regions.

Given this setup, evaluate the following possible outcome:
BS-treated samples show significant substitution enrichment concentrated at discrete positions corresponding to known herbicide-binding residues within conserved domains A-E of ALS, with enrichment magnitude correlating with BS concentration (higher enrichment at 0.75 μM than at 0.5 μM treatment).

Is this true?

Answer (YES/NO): NO